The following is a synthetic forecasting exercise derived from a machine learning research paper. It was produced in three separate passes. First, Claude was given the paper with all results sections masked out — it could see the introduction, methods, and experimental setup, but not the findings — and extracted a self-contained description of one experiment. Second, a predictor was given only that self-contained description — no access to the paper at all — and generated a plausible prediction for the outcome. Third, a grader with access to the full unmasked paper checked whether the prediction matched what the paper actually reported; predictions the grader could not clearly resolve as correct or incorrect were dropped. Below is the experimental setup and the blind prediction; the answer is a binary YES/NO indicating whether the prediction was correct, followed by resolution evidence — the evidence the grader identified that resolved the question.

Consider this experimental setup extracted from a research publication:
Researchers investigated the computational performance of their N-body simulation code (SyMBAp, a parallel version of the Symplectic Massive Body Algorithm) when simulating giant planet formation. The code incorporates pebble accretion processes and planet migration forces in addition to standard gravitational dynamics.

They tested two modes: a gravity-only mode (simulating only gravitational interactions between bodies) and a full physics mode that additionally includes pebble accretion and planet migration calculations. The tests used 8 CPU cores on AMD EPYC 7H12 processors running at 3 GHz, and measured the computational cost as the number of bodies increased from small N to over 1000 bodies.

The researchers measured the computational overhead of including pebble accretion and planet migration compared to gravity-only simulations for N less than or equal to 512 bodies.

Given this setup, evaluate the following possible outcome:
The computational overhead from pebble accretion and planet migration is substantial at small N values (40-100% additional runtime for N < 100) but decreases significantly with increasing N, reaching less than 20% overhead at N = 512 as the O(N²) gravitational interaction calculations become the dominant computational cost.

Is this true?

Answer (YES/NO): NO